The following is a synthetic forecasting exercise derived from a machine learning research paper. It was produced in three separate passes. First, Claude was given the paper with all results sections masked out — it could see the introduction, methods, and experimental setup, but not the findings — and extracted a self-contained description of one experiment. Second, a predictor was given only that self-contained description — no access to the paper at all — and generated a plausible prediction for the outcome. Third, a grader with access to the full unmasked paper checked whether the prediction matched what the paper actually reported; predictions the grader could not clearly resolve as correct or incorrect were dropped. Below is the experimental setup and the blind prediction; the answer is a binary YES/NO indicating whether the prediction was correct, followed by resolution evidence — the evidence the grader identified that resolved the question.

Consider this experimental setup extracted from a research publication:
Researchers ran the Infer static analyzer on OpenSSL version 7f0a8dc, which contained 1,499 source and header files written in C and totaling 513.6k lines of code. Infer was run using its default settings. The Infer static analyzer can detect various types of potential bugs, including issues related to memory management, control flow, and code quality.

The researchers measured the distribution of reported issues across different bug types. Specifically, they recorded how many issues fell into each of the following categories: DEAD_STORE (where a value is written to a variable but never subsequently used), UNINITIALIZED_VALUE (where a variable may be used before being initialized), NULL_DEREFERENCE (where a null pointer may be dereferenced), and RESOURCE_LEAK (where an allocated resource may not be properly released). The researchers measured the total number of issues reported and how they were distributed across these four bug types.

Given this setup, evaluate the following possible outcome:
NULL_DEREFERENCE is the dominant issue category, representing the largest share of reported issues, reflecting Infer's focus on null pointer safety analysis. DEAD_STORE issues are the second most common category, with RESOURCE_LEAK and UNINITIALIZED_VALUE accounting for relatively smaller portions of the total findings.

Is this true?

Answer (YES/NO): NO